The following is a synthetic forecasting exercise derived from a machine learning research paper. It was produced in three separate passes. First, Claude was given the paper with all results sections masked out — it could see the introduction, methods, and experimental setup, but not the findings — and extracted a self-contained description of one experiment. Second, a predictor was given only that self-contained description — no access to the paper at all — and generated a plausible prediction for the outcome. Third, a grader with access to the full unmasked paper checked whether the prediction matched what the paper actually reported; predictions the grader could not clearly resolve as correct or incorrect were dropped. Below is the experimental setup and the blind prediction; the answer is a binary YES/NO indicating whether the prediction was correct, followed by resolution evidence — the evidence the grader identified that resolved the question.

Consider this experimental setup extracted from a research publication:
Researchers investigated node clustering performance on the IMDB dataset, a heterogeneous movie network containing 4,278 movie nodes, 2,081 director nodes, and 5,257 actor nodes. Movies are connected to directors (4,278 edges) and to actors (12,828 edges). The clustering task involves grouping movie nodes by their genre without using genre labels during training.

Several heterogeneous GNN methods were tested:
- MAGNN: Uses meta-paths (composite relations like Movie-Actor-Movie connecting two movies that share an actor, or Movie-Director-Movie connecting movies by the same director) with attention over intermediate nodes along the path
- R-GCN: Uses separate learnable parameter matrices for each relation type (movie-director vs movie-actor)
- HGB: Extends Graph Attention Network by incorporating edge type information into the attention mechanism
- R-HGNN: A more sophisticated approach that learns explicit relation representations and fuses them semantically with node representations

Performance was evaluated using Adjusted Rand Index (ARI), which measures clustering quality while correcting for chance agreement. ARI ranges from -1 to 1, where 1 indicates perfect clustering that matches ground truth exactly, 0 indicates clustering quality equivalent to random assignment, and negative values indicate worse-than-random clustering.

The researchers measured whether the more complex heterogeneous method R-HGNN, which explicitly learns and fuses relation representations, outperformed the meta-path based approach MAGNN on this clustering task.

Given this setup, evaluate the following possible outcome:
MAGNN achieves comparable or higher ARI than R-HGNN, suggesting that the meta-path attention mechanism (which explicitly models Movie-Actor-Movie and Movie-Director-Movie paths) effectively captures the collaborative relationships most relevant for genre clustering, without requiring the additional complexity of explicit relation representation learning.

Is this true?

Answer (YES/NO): YES